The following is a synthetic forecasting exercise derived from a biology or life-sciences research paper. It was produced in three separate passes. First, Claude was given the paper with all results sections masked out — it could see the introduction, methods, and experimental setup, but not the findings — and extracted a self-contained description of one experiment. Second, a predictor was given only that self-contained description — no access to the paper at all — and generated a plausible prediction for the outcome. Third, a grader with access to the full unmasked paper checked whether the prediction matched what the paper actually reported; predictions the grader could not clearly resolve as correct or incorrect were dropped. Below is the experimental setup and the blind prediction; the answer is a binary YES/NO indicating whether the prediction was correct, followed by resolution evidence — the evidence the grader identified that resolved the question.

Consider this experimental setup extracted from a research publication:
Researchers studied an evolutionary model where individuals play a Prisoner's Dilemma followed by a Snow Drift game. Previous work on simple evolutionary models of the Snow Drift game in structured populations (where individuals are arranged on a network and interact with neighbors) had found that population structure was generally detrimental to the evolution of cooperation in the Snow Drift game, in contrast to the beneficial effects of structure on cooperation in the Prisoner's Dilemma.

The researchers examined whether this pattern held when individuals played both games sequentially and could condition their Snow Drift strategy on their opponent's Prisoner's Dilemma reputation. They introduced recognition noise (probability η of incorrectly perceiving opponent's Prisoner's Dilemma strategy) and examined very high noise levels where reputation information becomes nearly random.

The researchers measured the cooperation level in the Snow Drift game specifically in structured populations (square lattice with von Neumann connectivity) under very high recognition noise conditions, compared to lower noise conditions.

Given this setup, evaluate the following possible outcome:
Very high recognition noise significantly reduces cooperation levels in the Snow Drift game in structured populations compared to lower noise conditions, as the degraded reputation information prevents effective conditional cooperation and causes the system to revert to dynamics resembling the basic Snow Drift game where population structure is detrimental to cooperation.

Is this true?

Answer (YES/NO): NO